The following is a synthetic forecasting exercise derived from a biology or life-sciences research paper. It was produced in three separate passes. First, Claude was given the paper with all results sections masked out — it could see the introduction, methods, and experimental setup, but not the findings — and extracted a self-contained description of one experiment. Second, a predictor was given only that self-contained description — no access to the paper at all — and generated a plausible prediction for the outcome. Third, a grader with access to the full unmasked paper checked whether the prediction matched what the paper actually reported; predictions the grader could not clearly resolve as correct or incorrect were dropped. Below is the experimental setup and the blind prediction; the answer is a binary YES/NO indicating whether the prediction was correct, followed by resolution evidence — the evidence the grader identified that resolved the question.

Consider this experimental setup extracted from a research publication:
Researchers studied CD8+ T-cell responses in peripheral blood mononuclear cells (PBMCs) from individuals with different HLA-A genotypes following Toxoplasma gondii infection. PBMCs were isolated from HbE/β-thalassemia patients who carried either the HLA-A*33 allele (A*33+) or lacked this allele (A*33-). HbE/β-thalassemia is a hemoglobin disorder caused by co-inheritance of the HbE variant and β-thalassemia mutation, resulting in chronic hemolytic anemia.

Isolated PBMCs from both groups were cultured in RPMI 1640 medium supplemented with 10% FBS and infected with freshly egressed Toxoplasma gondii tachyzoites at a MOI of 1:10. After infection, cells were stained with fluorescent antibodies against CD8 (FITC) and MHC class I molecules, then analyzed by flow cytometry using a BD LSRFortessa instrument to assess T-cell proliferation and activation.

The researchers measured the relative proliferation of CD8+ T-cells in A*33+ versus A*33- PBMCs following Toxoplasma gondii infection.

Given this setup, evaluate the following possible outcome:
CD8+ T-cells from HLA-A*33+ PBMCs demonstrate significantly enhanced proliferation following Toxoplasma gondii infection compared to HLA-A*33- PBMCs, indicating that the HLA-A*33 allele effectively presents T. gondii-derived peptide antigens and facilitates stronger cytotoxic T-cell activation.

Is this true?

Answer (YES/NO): YES